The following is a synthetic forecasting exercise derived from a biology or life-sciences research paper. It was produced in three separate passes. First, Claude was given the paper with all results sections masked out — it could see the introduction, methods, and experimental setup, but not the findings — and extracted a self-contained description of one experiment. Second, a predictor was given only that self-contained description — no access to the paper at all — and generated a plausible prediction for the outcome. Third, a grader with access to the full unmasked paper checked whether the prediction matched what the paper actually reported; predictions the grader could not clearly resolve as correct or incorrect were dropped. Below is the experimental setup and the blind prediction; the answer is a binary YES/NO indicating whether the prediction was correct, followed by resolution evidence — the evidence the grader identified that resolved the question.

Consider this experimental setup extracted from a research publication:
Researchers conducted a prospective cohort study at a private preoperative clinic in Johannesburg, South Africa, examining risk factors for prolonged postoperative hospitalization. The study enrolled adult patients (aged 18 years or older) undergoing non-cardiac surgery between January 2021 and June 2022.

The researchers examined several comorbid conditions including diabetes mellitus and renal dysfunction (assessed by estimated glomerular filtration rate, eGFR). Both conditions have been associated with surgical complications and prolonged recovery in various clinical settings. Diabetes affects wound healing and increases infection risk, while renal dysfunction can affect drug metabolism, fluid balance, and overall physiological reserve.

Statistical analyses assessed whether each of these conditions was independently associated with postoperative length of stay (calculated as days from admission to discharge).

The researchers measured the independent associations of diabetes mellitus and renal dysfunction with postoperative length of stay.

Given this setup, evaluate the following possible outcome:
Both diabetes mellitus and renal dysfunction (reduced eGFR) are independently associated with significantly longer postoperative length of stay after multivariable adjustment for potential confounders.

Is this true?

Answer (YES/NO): NO